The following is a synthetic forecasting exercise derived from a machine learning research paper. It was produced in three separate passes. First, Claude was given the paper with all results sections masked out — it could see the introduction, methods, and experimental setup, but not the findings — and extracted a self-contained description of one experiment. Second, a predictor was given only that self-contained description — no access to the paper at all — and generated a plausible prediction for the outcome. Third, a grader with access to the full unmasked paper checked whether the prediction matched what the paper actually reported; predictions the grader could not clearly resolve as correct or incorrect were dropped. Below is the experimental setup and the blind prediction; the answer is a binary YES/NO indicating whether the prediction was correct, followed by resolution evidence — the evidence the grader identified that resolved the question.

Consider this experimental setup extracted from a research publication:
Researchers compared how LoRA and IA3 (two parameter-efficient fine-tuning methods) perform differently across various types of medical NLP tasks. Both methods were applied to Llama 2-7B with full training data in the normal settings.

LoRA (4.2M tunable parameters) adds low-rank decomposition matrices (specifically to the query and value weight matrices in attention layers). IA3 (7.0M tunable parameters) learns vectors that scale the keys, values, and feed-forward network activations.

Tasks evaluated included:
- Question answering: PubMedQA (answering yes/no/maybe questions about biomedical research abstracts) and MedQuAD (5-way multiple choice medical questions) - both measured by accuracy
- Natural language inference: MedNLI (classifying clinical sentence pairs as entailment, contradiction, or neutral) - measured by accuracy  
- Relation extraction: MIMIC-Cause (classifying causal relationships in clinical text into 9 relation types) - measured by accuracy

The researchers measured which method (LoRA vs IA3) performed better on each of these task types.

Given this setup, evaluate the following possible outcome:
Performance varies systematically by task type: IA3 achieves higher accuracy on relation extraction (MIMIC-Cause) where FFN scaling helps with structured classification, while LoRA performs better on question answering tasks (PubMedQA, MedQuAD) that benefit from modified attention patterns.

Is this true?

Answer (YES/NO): NO